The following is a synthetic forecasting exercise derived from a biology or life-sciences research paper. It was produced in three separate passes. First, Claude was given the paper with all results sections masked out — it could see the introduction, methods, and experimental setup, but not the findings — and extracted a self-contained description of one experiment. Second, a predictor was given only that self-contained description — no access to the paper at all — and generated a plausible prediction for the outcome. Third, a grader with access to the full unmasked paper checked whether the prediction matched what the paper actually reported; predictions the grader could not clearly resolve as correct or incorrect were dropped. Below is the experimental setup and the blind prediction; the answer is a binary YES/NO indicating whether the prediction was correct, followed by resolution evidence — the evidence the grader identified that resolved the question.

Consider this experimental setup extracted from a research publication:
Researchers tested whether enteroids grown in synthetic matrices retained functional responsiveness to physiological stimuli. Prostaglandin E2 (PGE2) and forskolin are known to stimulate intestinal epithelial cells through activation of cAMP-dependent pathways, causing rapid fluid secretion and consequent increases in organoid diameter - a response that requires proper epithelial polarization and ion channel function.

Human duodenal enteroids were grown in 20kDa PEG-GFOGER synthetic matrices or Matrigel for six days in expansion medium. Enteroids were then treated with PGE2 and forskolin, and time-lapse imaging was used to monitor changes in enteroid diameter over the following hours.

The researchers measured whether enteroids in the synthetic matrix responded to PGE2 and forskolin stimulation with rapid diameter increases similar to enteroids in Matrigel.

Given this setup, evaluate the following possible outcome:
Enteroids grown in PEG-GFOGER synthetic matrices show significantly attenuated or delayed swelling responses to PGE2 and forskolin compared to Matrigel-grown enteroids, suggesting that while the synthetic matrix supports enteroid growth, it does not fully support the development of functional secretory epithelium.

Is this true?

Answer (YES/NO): NO